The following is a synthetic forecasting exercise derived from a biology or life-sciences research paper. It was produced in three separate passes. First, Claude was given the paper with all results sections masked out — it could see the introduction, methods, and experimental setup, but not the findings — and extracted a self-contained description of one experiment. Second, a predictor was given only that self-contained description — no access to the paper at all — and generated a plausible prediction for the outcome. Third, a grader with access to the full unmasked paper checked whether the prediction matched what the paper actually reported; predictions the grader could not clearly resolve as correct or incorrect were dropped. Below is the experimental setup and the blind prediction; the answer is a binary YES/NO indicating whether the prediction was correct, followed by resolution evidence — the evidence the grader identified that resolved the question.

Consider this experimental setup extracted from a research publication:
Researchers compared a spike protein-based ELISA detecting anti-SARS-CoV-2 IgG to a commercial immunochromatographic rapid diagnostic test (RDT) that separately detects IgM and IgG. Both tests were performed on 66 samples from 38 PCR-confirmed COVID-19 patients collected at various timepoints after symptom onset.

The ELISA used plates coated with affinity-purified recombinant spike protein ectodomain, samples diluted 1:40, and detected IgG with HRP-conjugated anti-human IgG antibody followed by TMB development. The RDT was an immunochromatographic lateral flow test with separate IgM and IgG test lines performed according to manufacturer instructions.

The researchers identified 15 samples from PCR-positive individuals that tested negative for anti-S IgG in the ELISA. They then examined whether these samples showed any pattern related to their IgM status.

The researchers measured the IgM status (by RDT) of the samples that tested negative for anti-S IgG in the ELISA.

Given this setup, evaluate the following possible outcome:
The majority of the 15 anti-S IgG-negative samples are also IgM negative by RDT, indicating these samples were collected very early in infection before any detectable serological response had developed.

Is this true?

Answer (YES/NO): YES